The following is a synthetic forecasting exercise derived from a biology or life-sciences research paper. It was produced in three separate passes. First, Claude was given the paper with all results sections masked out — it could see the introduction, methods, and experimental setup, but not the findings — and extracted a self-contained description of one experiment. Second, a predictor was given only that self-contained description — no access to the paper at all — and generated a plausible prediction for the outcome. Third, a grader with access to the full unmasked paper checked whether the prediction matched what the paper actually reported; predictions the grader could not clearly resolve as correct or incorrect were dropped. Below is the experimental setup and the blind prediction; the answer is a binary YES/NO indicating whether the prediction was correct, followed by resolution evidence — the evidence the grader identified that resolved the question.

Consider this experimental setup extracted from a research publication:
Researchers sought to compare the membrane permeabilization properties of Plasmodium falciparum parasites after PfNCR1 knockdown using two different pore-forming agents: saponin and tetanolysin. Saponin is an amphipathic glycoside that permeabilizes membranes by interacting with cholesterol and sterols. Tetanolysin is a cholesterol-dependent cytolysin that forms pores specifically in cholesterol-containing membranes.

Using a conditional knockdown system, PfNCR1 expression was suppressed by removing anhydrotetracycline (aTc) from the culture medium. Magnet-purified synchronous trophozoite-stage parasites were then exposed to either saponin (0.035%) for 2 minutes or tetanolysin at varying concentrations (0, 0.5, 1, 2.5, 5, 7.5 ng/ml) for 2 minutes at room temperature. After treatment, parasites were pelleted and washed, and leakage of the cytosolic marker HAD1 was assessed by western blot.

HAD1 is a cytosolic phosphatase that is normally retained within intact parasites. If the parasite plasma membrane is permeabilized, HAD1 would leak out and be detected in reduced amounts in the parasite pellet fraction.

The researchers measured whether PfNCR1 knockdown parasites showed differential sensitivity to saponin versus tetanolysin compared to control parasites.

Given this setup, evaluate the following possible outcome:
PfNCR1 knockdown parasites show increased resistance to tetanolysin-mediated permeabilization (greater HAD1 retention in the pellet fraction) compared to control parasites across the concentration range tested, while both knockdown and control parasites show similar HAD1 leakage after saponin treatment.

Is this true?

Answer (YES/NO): NO